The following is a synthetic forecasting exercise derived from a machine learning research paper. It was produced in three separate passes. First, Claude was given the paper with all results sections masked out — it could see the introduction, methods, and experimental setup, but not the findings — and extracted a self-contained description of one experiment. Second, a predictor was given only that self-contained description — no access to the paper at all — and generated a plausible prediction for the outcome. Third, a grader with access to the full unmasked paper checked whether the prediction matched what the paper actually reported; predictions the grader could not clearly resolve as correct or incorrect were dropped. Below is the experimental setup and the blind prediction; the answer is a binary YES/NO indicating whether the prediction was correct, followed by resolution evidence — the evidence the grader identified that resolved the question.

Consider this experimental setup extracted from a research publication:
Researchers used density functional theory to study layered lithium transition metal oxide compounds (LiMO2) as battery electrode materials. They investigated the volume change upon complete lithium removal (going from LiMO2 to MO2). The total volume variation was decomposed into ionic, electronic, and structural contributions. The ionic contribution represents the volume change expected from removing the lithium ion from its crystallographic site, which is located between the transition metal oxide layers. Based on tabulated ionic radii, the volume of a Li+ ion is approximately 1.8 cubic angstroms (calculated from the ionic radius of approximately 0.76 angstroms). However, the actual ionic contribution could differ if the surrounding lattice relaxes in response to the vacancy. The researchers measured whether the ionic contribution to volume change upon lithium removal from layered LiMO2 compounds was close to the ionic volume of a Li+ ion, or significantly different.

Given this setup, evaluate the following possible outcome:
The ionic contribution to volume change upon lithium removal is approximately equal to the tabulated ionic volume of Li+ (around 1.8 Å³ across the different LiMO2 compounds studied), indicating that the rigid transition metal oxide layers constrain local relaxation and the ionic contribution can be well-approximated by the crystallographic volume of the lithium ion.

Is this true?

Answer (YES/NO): NO